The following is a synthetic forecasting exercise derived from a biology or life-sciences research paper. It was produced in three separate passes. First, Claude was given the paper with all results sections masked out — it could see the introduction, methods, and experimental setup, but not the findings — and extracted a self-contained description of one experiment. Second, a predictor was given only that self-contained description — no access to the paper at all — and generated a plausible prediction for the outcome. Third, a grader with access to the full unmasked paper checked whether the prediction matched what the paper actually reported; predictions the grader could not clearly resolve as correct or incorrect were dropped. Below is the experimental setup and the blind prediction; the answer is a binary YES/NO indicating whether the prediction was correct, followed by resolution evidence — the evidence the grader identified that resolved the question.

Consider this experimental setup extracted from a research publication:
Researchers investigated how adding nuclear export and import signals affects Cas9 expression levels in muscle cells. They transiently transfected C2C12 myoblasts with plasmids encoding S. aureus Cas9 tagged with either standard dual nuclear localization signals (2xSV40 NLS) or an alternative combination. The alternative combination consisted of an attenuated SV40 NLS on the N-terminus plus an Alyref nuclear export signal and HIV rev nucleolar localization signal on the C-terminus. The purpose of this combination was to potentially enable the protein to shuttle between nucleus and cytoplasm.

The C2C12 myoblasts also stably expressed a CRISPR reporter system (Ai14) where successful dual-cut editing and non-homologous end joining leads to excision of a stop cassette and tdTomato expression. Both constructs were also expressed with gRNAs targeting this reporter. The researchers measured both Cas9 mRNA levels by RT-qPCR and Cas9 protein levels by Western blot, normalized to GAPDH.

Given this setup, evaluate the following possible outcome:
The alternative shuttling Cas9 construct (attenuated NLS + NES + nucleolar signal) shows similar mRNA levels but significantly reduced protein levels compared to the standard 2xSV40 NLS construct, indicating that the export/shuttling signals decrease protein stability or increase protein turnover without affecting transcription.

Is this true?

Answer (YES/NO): NO